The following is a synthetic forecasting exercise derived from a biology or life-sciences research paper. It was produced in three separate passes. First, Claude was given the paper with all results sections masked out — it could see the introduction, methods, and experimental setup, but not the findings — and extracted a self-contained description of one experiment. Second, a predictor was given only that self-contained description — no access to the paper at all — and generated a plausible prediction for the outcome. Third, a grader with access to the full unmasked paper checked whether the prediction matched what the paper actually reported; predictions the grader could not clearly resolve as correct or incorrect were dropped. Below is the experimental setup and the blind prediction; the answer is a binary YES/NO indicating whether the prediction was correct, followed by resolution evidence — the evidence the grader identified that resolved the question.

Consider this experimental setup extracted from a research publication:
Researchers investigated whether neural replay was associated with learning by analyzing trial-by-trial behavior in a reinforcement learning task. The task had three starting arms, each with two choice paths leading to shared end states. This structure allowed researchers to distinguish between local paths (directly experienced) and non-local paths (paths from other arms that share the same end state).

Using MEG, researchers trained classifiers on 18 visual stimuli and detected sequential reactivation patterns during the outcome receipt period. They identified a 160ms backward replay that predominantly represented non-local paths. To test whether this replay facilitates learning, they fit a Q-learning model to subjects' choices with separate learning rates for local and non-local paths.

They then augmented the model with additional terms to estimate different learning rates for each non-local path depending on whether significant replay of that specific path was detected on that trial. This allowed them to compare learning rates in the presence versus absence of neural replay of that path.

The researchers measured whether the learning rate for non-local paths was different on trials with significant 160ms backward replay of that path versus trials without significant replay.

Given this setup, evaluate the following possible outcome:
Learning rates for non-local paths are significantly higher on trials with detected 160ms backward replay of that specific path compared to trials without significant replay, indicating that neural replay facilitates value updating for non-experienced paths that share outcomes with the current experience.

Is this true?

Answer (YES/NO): YES